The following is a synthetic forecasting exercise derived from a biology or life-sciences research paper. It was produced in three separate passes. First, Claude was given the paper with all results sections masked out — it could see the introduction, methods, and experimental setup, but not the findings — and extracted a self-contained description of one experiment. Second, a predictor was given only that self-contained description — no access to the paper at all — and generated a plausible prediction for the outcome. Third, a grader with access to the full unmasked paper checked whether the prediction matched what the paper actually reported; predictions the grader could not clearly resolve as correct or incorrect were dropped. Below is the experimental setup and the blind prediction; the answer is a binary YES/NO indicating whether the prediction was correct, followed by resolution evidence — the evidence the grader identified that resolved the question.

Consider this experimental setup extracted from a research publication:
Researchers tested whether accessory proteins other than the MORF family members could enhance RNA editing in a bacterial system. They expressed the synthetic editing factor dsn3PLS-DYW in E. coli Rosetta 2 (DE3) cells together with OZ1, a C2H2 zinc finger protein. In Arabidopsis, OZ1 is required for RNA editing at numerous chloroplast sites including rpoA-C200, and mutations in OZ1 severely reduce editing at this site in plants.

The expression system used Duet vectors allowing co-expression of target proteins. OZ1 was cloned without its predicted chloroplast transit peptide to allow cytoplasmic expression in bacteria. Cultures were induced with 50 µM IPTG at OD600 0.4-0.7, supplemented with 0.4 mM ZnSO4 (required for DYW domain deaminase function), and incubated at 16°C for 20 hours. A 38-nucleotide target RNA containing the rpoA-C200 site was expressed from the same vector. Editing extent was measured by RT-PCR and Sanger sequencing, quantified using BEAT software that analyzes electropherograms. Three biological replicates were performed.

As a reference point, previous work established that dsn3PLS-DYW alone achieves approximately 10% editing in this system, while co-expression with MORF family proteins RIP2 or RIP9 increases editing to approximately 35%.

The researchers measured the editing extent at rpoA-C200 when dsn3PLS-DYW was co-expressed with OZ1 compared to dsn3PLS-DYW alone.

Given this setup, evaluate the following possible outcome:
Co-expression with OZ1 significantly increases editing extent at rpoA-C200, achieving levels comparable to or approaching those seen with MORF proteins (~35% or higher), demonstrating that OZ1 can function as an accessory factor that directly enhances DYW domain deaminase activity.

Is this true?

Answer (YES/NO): NO